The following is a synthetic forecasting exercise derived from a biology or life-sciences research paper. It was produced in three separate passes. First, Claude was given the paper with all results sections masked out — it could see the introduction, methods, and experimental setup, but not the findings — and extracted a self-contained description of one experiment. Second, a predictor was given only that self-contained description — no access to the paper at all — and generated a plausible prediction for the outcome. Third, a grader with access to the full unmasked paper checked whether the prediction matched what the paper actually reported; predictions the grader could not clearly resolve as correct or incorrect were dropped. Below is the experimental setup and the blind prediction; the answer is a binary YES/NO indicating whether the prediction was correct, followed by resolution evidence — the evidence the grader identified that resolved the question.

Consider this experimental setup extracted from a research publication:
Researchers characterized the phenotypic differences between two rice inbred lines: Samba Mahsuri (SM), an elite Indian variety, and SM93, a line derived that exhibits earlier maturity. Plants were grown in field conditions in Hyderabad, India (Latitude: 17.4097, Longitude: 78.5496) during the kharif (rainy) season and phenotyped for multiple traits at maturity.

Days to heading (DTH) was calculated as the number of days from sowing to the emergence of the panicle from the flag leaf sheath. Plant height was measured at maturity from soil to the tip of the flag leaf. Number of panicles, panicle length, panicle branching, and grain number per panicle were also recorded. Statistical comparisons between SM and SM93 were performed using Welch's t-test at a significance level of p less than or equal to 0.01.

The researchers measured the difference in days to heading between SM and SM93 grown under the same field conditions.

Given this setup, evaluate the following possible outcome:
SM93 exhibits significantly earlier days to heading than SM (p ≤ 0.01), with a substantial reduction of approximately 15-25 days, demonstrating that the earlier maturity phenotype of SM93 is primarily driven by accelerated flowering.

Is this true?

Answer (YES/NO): NO